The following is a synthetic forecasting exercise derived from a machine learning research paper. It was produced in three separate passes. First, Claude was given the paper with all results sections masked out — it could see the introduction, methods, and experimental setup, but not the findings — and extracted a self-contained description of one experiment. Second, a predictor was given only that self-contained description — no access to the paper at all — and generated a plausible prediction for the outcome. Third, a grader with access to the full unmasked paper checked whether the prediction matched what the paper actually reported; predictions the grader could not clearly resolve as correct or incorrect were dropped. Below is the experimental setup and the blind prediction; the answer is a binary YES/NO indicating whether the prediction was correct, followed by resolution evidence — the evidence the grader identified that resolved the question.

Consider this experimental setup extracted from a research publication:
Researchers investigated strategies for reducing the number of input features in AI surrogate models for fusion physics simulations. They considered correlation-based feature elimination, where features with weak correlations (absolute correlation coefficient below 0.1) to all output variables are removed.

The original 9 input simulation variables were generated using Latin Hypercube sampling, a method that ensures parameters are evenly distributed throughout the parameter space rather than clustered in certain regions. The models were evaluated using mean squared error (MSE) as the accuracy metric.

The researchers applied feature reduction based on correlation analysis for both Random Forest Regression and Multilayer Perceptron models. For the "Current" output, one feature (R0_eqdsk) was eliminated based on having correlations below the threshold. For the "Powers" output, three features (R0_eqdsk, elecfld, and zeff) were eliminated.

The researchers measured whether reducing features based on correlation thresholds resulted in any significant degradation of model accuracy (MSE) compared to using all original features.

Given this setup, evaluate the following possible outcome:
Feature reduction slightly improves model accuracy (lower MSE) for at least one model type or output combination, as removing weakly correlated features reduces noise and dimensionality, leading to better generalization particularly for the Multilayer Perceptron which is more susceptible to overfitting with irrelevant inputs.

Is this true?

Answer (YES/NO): NO